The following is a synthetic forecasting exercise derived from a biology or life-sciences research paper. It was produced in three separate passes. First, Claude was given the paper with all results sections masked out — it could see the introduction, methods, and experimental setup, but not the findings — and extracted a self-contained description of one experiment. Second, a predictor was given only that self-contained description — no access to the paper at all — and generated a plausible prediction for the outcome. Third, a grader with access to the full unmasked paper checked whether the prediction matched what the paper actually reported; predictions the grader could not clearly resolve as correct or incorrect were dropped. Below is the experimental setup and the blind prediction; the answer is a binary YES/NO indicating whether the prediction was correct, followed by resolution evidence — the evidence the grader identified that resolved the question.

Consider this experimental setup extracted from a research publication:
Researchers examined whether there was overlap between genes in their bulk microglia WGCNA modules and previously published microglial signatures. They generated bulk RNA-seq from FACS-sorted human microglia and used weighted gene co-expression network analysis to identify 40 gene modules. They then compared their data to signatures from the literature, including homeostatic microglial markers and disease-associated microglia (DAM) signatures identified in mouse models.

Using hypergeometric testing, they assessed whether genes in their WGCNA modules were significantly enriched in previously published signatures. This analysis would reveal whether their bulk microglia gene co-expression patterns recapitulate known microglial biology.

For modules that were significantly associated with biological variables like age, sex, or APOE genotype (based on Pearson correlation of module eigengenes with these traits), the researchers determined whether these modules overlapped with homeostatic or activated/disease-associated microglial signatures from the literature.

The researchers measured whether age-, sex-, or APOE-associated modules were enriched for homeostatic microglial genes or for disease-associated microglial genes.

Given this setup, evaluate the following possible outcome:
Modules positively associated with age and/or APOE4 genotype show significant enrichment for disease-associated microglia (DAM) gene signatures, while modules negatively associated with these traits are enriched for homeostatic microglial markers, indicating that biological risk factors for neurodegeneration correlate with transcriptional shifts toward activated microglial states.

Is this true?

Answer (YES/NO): NO